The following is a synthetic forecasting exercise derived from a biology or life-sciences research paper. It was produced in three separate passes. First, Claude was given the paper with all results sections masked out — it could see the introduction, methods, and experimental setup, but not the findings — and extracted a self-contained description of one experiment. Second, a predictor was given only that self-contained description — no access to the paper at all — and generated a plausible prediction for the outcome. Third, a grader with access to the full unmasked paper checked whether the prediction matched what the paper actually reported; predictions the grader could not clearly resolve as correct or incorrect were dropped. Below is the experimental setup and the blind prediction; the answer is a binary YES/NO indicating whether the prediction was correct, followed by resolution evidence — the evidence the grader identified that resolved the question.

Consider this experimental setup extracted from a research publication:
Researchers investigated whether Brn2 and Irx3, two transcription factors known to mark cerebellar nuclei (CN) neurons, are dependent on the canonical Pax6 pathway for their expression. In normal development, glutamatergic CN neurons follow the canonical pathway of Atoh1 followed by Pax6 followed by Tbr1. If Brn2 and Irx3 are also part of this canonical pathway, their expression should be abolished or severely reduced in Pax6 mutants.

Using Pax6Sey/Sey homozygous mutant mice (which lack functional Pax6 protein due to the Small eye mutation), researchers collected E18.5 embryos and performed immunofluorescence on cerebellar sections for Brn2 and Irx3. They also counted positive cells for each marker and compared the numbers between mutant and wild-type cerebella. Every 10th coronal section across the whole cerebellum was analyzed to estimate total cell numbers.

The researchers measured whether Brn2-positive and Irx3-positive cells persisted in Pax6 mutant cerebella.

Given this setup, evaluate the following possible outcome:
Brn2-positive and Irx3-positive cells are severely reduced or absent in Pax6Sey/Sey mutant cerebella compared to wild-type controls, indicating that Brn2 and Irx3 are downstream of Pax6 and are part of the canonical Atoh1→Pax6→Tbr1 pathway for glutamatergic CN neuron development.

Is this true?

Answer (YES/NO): NO